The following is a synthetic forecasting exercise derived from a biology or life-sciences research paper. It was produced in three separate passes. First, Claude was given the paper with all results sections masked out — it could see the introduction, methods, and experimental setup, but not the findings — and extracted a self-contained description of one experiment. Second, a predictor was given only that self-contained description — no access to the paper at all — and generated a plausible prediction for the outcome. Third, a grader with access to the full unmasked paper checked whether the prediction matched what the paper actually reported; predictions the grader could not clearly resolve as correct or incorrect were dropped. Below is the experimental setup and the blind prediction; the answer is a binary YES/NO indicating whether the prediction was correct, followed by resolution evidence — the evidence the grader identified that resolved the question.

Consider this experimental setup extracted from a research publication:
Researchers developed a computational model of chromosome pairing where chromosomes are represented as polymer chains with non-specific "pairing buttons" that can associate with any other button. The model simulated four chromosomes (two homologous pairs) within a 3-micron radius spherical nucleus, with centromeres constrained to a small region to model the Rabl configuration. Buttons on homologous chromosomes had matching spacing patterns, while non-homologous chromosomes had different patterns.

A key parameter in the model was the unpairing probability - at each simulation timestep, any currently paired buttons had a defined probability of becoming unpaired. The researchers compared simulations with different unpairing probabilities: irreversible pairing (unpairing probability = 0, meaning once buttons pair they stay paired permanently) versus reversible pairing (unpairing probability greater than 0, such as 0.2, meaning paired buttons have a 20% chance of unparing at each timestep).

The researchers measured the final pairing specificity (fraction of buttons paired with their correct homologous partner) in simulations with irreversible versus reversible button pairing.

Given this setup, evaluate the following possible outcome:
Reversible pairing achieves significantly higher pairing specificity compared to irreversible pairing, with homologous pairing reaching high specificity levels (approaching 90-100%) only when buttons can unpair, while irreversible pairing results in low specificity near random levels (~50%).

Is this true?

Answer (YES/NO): NO